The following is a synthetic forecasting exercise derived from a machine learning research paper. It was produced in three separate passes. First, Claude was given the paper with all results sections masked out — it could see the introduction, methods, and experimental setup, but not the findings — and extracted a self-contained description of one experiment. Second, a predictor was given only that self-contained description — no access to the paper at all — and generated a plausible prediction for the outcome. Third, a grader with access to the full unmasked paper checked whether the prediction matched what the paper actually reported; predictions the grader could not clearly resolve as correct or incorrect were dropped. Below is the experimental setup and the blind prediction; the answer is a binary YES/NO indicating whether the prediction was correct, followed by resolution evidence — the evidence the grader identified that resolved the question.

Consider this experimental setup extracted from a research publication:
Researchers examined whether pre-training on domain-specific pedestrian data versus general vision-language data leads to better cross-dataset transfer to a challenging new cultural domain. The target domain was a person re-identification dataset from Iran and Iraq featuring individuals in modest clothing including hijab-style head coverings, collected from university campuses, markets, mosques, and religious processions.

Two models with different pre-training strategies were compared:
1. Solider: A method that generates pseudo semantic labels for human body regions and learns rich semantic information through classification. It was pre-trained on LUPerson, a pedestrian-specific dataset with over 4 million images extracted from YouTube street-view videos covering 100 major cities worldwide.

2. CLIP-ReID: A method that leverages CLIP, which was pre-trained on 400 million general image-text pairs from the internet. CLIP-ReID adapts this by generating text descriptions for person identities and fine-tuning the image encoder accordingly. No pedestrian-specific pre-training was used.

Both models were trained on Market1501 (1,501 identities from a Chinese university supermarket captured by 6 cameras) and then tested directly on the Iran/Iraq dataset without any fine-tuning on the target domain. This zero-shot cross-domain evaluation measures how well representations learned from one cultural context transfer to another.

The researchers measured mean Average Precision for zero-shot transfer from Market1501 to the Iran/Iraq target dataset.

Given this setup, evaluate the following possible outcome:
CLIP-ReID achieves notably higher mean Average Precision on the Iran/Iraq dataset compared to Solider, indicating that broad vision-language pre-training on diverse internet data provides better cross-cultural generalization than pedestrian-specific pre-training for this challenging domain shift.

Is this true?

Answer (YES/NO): YES